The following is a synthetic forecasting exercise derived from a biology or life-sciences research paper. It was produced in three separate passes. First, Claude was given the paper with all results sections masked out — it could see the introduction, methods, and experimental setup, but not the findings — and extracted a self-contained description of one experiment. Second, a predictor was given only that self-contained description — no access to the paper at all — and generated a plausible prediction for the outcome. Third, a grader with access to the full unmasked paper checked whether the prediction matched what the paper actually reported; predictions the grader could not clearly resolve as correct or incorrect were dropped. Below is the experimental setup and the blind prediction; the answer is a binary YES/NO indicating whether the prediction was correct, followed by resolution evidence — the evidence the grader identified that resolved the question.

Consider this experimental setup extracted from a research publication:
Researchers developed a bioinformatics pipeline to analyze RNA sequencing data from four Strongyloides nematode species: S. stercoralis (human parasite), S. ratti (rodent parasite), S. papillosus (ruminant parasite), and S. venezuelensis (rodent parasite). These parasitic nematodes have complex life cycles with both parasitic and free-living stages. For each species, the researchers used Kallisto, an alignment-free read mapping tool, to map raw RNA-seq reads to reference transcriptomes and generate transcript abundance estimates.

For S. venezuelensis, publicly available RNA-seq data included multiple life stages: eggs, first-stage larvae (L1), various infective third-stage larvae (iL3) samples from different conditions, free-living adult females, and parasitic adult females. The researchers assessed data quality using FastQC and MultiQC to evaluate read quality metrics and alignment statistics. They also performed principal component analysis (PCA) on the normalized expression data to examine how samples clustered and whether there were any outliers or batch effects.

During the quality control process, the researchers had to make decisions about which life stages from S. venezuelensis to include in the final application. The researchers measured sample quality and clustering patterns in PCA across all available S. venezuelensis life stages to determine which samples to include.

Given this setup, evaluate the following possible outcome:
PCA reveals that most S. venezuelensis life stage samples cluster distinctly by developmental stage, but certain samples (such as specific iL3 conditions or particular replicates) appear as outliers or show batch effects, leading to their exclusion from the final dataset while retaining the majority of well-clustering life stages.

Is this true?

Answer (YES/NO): NO